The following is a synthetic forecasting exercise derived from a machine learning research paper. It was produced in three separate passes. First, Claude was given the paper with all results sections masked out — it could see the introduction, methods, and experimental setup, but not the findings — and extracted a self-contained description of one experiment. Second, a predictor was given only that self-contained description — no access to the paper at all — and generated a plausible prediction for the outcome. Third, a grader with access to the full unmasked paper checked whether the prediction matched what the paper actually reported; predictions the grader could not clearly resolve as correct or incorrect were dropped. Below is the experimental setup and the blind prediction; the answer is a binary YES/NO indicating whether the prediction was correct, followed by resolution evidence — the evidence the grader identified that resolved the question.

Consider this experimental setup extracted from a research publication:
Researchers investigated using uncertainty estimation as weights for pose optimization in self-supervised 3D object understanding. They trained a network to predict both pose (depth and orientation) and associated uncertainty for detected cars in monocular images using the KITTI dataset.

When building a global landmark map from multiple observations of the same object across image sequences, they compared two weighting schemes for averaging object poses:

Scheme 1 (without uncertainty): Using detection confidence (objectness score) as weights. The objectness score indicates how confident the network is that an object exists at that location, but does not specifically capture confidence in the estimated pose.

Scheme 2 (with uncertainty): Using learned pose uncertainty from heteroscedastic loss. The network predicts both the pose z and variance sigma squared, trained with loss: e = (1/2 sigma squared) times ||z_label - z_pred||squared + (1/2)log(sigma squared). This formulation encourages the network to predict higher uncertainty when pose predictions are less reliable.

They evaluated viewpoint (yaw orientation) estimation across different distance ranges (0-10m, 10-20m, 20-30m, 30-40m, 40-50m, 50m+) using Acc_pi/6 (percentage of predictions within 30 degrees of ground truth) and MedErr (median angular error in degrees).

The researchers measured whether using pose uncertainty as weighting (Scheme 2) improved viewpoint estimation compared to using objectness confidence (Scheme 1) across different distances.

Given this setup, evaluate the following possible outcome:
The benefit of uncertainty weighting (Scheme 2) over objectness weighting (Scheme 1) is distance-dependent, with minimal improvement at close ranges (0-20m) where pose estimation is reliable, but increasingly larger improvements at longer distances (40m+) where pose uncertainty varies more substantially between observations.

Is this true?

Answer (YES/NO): NO